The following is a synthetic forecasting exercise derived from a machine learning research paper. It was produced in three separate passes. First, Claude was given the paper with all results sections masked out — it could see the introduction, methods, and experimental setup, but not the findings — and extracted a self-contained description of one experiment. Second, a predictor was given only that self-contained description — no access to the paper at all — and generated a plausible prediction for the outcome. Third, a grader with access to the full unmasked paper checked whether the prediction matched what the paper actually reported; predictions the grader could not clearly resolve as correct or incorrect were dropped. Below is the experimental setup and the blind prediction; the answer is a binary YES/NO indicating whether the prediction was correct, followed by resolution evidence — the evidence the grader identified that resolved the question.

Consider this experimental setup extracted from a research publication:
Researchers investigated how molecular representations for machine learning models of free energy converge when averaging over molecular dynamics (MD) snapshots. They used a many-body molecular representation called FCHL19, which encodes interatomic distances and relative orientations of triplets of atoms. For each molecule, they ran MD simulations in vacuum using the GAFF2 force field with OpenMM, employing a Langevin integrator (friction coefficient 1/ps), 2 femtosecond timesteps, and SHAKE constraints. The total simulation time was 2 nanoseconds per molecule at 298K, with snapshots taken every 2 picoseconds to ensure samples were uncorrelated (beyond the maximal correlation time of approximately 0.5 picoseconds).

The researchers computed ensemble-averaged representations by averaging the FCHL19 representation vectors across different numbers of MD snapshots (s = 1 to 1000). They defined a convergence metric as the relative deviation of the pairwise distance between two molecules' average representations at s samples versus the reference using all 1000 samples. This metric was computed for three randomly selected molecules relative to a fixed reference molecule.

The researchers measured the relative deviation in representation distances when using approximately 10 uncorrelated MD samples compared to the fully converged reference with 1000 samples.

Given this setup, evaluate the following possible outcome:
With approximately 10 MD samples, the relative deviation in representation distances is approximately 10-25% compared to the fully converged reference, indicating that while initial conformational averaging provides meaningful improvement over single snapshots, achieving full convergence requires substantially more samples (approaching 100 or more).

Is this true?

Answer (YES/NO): NO